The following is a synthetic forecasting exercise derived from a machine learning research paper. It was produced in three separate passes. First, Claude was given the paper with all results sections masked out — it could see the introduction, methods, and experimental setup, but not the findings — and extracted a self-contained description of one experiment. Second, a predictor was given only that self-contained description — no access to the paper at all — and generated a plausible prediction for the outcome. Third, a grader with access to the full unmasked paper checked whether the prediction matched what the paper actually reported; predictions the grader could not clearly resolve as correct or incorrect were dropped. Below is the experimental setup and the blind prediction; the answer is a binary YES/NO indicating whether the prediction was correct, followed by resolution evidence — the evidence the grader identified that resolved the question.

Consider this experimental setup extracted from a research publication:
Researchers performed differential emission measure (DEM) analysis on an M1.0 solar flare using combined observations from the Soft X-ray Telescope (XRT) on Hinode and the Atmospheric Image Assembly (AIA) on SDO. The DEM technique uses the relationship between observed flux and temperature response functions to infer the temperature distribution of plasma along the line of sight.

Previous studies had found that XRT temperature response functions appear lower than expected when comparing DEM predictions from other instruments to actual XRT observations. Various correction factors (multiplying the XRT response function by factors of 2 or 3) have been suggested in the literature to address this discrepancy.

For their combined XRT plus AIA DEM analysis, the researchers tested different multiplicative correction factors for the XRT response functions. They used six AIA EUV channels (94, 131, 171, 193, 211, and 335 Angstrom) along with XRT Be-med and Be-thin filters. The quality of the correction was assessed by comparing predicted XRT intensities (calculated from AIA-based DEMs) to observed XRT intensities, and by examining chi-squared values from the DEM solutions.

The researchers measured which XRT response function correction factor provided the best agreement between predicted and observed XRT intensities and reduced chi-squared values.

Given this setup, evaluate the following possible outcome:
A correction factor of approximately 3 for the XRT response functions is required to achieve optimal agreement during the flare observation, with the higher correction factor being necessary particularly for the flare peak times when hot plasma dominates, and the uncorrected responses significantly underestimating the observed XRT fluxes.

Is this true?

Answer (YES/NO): NO